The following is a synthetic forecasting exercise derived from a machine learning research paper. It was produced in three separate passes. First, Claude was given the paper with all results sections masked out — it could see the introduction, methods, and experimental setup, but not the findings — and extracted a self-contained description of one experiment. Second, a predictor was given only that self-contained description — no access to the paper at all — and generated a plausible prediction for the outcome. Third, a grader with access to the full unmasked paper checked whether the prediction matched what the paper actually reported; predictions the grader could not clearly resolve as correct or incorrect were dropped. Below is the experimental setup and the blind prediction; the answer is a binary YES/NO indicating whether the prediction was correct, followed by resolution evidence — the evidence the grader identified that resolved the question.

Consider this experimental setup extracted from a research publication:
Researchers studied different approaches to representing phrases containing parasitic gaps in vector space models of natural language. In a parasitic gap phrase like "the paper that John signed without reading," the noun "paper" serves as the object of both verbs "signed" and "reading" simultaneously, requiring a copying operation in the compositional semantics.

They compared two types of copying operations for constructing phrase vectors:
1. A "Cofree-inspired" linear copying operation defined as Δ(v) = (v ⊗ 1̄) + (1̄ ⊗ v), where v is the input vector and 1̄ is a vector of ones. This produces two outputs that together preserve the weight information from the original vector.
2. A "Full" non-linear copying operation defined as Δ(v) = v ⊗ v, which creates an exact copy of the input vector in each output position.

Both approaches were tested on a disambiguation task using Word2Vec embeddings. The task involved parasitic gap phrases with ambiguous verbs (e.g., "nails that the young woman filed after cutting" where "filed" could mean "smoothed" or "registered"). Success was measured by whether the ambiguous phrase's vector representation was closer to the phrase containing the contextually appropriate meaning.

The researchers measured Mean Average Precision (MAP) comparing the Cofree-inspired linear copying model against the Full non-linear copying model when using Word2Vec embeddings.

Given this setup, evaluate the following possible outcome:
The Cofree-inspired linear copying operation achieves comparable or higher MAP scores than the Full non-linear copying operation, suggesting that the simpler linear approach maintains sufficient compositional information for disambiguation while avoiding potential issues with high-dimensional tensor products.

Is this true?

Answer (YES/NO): YES